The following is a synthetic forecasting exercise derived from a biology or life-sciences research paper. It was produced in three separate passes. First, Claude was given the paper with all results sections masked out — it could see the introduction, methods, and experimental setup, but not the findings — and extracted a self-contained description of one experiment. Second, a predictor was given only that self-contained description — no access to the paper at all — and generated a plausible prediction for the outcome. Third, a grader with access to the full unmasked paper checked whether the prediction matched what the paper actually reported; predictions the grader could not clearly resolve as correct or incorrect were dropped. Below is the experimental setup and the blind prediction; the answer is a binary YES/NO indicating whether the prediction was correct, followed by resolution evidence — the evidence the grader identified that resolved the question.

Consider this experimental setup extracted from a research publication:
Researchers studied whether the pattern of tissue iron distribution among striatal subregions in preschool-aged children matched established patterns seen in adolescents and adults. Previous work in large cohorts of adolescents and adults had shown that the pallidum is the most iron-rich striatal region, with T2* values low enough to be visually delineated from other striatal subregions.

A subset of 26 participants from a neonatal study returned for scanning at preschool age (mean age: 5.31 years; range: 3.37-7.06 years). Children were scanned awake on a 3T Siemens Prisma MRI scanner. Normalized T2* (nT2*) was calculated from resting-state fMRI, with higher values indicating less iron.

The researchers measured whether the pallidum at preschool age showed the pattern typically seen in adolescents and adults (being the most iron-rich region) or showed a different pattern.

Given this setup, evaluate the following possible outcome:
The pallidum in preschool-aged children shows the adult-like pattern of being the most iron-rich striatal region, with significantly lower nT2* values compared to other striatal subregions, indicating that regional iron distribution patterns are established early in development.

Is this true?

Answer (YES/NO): YES